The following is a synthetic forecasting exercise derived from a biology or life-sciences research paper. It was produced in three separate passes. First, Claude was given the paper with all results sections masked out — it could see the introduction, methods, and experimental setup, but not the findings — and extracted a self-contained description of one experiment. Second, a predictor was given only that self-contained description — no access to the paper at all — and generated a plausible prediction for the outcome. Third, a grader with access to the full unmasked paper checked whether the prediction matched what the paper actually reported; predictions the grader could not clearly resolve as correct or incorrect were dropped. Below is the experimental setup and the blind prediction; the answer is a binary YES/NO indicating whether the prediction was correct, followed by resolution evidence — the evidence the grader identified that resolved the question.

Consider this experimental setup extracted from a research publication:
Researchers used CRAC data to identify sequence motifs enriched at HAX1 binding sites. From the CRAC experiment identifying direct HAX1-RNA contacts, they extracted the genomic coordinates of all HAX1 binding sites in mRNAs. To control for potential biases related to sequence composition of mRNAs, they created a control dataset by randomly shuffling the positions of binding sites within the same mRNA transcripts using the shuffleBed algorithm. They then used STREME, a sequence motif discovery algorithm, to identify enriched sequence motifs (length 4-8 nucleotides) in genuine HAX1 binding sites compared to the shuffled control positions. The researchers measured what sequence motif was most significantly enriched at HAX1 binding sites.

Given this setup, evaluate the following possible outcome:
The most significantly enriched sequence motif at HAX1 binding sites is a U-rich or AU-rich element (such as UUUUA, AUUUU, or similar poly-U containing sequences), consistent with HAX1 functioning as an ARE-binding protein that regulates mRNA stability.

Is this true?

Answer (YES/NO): NO